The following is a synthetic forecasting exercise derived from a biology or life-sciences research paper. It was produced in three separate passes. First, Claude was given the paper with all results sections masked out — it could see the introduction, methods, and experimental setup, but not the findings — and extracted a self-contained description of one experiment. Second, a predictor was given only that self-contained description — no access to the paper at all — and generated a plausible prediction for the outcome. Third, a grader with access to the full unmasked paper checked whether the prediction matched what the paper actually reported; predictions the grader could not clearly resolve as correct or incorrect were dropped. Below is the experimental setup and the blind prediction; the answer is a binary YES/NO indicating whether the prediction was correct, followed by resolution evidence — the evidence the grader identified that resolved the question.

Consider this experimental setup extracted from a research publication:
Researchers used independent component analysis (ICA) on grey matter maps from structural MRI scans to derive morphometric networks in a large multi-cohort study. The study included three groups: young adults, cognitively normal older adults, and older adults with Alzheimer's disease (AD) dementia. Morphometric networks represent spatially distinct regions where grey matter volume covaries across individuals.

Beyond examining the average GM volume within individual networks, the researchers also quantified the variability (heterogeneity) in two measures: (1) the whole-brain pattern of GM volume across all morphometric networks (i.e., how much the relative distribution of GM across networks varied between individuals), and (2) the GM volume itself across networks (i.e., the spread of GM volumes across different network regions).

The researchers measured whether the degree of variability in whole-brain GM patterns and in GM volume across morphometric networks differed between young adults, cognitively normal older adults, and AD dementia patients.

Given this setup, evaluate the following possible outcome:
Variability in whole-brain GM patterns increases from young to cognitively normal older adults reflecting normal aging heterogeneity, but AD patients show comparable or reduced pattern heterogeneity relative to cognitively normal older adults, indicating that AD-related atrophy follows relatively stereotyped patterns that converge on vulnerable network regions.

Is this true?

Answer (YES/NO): NO